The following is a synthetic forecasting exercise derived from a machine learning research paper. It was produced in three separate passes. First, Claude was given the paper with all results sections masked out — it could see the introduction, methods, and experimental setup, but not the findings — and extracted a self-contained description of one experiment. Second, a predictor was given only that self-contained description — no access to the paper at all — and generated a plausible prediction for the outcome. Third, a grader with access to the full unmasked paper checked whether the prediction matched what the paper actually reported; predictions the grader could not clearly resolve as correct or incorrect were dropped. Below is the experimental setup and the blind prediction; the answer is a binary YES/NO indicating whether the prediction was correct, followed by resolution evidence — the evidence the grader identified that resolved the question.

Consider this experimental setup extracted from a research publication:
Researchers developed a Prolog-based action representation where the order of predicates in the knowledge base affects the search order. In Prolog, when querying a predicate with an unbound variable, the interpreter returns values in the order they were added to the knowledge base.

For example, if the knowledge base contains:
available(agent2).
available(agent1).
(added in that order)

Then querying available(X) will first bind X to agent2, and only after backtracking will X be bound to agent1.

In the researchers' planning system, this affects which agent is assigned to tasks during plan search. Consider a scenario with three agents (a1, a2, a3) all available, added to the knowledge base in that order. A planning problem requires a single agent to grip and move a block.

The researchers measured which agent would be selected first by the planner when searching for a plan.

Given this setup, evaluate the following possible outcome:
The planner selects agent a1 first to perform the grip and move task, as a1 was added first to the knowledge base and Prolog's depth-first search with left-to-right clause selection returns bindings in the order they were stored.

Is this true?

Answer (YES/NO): YES